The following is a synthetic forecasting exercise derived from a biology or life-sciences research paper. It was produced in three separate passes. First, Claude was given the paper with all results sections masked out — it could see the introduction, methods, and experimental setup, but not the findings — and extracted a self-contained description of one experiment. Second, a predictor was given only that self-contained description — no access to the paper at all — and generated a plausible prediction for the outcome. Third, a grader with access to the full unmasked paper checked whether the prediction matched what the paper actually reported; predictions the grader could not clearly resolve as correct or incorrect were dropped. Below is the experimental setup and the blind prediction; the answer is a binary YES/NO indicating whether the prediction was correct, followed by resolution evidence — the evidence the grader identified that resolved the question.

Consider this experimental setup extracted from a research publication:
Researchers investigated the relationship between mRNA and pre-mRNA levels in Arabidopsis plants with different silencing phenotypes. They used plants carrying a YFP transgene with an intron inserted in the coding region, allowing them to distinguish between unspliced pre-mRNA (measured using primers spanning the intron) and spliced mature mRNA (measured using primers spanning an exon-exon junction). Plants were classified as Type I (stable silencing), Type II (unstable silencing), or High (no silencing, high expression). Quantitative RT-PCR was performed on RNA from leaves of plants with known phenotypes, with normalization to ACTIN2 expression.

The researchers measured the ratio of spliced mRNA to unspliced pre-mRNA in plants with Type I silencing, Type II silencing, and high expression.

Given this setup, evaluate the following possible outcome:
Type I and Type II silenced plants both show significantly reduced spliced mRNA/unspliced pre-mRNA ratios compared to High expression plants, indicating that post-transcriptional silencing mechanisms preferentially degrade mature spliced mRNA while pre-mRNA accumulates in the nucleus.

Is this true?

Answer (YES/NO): NO